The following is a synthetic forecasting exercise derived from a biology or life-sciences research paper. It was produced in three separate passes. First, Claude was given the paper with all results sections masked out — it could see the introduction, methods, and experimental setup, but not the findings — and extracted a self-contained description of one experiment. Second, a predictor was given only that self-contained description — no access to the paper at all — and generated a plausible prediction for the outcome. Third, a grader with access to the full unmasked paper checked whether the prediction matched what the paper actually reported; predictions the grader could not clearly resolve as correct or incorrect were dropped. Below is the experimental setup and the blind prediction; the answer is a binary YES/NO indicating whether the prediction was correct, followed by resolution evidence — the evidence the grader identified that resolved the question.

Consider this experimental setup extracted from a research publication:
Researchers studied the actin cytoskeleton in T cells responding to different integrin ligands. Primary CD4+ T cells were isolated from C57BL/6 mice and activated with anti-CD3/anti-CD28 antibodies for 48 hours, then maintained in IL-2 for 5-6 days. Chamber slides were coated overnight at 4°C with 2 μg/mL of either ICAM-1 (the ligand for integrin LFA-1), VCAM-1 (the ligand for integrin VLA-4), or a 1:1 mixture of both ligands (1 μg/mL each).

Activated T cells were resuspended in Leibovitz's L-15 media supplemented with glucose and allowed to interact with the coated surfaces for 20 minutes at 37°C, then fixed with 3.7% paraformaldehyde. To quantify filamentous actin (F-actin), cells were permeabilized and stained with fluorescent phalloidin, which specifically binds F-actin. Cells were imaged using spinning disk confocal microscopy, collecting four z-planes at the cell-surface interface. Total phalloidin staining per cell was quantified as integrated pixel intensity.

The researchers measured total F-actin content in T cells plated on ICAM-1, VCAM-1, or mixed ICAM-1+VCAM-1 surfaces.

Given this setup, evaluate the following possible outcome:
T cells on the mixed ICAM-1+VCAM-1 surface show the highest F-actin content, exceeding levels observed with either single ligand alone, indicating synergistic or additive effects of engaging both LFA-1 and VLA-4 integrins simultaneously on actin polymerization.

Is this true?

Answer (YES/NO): NO